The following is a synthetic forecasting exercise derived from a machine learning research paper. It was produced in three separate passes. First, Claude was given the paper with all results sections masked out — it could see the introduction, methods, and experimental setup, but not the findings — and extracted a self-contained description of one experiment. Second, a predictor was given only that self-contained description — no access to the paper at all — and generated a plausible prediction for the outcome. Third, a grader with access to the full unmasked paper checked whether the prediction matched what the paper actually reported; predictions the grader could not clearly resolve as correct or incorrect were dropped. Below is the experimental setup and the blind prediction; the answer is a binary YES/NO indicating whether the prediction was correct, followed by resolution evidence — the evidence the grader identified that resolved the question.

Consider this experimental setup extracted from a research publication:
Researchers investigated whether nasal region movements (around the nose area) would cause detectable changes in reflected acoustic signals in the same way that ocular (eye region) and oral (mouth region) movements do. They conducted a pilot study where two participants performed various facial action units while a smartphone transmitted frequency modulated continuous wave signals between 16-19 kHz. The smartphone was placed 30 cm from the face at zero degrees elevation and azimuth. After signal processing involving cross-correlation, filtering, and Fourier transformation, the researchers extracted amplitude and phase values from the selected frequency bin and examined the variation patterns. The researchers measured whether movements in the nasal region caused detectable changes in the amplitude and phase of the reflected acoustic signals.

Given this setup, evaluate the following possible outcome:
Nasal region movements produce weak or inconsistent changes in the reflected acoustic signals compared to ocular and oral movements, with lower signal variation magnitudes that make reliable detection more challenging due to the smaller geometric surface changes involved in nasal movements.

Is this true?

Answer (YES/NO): NO